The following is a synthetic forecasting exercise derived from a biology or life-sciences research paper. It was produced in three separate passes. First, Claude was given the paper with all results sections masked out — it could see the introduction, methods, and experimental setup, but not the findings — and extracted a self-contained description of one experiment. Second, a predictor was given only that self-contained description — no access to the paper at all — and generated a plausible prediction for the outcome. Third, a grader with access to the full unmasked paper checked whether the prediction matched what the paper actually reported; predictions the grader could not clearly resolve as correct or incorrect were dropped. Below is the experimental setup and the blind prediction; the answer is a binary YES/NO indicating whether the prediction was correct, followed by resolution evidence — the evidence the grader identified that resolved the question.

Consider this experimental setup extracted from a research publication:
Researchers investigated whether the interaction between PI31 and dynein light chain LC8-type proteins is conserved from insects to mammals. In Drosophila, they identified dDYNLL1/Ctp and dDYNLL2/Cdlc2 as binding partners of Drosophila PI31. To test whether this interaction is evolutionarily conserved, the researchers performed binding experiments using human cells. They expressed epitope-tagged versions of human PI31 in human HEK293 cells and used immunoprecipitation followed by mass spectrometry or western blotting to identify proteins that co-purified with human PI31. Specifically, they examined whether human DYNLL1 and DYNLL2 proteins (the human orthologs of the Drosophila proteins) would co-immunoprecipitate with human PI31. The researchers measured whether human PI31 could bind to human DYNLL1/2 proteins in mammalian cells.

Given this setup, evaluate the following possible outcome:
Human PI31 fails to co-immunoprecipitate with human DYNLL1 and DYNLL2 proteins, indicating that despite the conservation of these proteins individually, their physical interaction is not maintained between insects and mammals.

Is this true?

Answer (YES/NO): NO